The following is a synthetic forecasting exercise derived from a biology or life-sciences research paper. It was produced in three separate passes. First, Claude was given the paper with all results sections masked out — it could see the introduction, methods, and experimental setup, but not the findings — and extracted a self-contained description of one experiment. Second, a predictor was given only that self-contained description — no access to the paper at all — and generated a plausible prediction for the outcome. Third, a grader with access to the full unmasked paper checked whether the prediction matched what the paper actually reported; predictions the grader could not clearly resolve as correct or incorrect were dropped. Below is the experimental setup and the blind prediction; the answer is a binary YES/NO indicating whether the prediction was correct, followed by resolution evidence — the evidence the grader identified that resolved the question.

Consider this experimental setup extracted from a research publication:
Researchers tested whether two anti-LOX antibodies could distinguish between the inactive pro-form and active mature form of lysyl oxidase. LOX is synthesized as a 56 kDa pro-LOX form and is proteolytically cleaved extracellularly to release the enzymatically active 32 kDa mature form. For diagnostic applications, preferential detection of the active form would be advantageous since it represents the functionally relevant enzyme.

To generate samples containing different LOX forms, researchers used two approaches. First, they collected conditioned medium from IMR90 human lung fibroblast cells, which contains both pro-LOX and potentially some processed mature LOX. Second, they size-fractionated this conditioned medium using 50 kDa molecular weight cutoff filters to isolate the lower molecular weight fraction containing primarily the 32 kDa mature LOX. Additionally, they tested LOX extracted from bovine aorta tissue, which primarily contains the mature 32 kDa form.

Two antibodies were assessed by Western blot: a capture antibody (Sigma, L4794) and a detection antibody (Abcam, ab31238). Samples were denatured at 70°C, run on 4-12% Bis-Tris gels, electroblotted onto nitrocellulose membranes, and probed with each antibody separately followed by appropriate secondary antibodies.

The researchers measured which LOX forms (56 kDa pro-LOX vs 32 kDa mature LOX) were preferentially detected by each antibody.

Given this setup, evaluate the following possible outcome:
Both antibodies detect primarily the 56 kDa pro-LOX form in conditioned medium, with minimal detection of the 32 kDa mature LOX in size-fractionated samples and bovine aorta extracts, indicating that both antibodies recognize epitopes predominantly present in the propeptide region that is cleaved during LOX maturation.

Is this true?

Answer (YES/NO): NO